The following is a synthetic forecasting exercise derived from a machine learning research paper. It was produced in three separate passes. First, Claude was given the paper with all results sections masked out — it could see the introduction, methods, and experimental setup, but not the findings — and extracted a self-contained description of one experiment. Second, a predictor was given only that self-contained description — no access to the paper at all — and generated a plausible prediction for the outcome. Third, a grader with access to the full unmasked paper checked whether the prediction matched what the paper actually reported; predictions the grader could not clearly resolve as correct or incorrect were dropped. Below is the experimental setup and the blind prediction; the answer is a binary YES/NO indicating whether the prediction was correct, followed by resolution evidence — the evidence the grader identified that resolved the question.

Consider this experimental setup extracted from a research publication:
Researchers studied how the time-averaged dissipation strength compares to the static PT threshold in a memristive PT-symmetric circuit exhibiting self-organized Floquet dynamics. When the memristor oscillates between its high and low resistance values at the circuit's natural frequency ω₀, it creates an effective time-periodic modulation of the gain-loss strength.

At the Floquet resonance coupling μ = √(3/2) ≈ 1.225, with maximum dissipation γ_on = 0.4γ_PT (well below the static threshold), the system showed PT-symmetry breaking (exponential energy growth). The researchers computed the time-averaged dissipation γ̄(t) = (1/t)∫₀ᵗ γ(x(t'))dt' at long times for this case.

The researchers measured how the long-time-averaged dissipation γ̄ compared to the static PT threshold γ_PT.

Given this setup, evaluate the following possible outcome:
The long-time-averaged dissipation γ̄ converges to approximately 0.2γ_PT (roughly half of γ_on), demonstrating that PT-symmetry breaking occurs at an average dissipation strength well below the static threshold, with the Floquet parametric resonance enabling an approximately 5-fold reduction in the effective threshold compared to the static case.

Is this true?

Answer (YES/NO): YES